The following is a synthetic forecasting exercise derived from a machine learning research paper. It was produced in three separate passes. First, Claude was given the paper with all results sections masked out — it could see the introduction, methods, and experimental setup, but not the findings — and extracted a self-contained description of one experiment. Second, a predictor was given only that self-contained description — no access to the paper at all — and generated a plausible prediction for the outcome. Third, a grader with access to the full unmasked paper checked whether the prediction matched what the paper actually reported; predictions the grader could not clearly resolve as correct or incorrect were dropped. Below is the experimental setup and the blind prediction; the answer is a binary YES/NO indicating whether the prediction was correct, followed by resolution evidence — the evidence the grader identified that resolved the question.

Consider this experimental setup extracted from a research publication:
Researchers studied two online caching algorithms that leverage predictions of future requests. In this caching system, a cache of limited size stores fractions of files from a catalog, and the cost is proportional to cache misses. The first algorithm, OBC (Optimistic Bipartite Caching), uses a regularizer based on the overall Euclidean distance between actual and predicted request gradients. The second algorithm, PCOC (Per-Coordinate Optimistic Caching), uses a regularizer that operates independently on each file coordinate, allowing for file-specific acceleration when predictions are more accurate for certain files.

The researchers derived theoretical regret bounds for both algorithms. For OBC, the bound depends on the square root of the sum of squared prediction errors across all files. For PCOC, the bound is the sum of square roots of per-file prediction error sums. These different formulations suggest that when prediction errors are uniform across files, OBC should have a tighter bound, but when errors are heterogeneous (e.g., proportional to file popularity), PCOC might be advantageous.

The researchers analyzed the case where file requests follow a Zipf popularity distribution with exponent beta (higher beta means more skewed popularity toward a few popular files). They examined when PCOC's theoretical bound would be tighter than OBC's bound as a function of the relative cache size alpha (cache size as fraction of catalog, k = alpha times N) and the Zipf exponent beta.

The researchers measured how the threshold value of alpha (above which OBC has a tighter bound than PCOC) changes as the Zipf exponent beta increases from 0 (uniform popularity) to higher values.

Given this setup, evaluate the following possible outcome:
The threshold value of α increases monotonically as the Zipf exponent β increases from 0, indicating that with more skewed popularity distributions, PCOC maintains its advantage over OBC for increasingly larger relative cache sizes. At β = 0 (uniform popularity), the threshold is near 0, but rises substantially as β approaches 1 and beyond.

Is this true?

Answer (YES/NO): NO